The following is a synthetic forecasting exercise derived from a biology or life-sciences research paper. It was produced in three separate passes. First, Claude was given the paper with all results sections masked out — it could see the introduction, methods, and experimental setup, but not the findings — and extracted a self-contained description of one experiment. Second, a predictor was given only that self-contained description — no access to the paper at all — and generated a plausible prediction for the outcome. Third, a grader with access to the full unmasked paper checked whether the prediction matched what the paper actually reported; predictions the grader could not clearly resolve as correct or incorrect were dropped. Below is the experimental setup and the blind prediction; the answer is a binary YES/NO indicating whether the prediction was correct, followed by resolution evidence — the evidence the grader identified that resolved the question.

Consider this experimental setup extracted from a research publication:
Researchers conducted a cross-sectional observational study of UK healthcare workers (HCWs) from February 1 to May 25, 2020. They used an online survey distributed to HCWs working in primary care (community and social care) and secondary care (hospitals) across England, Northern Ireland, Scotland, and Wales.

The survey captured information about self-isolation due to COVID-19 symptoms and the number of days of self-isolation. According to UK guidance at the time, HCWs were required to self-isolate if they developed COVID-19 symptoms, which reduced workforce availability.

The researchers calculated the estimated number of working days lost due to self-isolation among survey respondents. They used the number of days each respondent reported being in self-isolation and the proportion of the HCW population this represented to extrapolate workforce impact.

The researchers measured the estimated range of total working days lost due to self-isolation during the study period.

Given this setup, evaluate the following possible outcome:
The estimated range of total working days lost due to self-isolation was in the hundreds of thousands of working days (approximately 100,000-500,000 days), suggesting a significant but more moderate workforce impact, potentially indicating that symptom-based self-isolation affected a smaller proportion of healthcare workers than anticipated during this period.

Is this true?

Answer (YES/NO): NO